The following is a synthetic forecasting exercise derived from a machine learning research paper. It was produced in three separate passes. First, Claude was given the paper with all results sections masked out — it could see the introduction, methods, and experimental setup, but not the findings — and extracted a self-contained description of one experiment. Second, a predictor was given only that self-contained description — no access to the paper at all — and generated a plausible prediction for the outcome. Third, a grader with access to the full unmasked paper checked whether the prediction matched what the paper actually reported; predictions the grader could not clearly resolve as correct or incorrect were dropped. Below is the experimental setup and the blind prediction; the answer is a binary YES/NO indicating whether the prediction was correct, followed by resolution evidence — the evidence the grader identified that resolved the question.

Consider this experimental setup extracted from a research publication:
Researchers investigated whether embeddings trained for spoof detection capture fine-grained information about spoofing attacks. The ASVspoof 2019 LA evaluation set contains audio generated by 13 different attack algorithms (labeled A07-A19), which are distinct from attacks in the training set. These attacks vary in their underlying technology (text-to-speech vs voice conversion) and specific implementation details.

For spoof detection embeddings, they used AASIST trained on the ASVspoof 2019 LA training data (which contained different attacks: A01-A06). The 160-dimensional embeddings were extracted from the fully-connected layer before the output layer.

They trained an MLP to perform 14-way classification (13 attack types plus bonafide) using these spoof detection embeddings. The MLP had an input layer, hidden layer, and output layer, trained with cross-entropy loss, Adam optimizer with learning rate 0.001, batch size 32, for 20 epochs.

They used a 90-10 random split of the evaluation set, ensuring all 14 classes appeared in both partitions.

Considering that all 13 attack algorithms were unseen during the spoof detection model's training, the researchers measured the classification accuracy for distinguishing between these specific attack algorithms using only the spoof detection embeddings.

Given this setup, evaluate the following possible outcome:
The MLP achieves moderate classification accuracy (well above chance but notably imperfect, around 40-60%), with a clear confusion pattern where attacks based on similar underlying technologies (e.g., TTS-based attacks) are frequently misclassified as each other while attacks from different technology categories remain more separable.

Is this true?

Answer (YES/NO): NO